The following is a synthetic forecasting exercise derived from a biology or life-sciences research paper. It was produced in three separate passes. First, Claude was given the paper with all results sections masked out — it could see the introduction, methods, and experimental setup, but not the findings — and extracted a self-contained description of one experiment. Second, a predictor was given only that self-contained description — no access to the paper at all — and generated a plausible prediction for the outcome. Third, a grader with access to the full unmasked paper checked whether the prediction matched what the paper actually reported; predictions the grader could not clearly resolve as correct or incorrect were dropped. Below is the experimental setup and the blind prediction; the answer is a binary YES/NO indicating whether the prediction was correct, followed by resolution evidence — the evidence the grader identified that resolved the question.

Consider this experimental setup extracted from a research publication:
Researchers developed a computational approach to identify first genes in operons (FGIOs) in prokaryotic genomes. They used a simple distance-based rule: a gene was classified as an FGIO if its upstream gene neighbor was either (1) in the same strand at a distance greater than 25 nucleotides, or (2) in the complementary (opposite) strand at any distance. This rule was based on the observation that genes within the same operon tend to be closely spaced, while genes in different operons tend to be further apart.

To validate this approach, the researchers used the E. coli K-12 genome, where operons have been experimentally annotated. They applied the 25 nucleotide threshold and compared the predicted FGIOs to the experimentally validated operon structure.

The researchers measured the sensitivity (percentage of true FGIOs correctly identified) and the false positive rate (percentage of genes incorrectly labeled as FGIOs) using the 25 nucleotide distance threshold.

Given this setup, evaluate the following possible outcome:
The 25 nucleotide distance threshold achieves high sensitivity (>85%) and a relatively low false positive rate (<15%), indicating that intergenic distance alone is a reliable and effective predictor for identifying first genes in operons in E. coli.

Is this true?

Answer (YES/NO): YES